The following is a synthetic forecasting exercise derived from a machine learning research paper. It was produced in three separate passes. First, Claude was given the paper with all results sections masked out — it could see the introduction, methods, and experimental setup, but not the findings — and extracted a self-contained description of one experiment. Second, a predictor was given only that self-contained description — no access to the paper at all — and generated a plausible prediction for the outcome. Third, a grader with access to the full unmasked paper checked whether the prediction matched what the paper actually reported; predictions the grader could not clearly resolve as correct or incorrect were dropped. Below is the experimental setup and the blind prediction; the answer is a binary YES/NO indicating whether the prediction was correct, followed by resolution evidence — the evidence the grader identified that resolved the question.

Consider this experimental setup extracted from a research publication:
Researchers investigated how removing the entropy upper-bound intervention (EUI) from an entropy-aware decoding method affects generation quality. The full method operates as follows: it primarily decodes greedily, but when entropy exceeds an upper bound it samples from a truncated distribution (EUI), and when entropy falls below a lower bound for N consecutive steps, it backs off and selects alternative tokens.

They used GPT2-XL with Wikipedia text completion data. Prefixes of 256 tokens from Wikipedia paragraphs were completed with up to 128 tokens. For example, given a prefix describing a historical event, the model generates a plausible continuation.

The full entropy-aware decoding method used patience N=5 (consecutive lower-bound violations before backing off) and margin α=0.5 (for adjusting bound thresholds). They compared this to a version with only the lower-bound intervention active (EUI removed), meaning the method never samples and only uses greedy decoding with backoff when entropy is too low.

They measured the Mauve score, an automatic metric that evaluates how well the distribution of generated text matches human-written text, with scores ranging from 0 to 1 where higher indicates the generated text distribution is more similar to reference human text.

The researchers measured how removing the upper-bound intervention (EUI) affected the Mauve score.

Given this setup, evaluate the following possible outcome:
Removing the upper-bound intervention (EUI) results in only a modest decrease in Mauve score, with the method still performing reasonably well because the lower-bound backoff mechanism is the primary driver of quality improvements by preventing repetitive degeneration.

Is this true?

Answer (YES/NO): NO